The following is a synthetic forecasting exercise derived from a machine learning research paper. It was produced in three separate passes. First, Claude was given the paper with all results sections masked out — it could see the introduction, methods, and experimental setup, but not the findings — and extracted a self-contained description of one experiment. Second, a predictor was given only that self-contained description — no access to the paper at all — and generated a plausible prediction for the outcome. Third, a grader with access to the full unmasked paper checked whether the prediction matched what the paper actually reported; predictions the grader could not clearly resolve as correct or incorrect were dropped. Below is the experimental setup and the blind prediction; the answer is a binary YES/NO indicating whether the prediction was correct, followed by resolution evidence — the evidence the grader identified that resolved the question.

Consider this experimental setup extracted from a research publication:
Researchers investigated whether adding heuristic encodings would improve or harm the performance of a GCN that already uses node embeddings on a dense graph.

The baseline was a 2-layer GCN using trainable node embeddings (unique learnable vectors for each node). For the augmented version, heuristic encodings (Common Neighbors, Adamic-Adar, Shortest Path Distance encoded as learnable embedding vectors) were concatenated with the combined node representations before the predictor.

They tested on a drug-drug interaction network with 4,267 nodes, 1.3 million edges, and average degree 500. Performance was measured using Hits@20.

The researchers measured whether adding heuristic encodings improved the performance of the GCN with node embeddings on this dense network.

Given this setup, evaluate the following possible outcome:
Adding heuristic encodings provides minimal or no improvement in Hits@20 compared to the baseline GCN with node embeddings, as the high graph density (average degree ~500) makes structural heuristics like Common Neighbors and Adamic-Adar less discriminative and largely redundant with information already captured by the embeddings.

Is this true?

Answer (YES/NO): NO